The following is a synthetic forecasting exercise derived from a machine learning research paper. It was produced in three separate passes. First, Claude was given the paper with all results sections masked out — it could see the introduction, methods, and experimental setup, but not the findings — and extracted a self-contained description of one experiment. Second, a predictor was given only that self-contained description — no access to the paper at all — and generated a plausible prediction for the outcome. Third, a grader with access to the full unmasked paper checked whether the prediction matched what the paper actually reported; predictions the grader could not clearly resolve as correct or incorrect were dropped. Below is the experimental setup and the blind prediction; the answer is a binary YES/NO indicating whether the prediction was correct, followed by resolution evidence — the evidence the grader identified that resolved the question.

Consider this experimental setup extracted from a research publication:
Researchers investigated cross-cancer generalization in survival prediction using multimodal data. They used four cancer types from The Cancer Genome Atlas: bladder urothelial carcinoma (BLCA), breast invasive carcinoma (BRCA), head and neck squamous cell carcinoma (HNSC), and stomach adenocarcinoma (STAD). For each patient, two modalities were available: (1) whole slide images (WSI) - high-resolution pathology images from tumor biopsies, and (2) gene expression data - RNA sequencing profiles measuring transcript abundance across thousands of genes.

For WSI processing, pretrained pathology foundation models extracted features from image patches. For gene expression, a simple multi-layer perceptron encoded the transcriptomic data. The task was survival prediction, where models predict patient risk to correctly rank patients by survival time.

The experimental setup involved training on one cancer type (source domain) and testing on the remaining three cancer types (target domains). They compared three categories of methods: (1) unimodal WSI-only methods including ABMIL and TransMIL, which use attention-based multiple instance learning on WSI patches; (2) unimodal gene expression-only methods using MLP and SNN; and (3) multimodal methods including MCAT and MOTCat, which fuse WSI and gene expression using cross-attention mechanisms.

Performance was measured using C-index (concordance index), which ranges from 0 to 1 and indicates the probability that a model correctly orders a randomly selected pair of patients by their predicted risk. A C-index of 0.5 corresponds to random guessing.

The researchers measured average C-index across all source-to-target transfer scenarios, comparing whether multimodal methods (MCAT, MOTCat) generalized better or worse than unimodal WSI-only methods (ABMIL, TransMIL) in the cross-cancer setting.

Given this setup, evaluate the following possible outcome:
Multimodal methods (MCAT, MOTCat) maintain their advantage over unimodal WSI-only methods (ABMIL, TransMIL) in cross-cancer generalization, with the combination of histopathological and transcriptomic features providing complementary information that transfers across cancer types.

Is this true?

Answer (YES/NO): NO